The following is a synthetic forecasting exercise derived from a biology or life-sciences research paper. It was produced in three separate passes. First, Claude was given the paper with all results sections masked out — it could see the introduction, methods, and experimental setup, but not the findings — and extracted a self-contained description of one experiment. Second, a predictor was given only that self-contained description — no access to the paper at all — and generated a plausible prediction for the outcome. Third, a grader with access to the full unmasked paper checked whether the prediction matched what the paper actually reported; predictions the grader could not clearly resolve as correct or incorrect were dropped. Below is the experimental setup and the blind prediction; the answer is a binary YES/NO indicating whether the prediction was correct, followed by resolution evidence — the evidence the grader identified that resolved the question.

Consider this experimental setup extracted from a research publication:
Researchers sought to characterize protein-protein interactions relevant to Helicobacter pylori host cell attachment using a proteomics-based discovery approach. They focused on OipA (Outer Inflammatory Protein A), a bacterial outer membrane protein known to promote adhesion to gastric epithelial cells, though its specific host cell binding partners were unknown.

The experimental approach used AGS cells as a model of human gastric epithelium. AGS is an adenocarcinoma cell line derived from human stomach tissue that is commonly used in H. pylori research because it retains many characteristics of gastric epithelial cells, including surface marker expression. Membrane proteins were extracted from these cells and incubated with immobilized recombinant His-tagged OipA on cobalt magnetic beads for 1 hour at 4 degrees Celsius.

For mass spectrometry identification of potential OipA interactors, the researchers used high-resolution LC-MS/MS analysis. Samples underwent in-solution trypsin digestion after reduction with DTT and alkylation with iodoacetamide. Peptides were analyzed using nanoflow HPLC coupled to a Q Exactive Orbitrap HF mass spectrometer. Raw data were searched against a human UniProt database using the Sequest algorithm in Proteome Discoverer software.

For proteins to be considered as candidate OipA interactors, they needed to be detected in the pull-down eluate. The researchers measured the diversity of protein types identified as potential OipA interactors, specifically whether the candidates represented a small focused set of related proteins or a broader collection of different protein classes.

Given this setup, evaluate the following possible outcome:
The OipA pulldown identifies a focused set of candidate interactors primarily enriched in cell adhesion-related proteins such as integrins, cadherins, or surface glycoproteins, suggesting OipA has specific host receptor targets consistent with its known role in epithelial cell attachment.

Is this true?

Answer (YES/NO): NO